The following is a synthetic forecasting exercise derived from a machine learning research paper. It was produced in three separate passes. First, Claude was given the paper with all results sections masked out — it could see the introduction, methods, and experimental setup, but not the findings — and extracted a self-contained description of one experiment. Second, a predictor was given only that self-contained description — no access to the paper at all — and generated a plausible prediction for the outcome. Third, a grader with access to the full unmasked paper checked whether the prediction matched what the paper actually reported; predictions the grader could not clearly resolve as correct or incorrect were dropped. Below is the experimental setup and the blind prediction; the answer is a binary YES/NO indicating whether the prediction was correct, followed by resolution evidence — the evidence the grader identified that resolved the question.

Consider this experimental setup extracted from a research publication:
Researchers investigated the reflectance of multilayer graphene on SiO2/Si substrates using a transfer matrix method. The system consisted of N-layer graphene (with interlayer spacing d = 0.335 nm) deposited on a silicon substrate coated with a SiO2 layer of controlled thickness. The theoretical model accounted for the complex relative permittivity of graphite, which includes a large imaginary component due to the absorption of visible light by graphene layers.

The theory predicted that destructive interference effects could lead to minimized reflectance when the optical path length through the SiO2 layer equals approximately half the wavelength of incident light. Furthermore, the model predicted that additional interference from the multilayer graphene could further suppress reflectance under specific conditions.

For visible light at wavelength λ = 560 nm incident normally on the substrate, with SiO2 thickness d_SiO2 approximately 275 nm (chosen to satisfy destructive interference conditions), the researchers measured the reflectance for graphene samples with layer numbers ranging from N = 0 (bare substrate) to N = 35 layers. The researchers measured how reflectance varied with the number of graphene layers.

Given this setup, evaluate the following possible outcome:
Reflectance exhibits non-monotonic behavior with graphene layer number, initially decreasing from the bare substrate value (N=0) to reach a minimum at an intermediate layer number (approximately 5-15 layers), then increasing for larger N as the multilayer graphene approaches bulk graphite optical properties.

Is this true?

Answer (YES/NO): NO